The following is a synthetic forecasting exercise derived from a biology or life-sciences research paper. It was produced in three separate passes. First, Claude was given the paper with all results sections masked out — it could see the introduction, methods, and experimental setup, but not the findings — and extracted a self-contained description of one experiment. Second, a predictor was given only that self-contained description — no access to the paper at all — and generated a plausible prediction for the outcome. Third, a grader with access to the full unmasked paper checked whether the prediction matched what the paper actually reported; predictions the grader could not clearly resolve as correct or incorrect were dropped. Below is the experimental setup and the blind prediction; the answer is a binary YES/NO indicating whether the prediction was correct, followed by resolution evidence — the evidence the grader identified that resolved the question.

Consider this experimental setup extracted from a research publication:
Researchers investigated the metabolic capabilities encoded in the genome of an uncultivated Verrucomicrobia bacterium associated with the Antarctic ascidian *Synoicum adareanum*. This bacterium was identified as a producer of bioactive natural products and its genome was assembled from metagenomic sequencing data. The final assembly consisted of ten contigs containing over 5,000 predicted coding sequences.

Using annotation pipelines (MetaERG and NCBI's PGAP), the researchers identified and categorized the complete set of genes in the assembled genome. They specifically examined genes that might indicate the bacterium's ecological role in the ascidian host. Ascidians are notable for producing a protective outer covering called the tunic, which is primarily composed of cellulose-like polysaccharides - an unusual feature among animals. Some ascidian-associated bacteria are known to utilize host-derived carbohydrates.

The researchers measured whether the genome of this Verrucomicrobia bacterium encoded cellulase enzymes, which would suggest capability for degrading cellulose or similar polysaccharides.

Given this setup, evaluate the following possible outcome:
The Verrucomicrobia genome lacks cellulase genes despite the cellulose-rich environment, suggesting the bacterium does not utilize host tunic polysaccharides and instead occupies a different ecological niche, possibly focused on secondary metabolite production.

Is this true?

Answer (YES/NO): NO